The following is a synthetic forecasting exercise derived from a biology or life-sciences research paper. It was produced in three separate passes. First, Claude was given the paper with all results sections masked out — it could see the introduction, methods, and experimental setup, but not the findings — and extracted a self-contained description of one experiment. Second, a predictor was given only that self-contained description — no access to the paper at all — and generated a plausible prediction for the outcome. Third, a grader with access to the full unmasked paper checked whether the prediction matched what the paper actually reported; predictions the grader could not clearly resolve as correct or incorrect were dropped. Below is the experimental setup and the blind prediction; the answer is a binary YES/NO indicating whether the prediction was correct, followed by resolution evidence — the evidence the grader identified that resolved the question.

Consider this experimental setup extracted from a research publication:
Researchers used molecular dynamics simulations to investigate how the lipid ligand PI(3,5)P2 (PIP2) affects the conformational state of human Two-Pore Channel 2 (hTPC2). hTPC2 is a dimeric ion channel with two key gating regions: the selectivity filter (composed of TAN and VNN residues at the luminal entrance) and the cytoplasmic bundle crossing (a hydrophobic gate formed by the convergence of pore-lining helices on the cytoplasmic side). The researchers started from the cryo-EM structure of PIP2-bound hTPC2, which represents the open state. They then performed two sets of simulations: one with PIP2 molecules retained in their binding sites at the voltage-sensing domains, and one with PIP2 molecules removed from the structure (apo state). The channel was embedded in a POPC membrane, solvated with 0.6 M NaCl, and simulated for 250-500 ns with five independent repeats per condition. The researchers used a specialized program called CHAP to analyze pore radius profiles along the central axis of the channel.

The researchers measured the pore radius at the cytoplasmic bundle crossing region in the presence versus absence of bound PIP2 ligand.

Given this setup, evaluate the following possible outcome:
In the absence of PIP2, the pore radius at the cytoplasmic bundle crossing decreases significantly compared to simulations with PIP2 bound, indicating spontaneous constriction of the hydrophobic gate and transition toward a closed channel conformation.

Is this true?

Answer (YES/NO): YES